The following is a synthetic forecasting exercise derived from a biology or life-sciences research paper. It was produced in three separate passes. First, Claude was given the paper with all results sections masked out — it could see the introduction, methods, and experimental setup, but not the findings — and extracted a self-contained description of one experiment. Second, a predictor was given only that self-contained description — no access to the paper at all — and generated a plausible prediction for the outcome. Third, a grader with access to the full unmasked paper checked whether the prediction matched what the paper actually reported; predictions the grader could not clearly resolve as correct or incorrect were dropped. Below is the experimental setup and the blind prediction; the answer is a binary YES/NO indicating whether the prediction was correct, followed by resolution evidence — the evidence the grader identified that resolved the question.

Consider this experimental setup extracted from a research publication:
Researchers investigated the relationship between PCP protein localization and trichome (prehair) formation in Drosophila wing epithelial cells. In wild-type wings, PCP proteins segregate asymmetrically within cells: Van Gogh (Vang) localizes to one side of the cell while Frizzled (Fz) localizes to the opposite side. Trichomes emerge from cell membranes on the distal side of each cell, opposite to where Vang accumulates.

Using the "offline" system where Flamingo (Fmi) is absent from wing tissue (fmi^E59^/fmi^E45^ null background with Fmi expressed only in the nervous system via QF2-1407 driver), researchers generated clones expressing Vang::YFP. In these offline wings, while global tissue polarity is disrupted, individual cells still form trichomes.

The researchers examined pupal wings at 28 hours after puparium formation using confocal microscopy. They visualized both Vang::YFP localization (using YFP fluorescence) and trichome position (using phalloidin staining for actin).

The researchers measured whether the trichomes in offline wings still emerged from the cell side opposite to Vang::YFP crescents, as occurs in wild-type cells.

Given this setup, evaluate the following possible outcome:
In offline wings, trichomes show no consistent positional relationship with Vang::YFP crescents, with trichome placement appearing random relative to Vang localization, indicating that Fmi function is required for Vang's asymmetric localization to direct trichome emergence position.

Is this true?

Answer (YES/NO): NO